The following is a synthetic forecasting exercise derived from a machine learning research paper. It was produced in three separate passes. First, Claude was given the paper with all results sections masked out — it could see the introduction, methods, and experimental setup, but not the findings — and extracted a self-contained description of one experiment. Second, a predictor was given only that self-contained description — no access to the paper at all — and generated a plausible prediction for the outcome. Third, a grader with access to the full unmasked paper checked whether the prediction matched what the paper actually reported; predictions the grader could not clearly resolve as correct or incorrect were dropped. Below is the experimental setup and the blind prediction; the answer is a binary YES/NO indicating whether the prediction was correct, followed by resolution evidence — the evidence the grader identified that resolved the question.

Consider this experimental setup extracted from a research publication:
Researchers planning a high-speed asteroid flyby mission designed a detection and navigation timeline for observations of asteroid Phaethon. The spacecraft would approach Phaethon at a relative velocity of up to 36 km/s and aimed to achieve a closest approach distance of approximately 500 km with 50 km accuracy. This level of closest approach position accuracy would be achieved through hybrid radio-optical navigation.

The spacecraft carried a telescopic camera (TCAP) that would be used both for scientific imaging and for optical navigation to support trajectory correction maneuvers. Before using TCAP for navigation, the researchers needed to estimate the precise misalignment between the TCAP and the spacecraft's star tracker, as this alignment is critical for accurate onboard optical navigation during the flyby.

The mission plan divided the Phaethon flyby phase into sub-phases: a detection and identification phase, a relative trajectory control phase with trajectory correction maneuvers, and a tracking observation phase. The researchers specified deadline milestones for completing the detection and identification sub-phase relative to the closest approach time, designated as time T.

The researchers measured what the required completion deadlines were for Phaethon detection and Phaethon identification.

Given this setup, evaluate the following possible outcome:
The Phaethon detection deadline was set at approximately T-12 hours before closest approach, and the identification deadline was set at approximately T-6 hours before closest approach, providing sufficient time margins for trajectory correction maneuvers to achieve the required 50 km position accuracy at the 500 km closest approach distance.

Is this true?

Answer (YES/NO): NO